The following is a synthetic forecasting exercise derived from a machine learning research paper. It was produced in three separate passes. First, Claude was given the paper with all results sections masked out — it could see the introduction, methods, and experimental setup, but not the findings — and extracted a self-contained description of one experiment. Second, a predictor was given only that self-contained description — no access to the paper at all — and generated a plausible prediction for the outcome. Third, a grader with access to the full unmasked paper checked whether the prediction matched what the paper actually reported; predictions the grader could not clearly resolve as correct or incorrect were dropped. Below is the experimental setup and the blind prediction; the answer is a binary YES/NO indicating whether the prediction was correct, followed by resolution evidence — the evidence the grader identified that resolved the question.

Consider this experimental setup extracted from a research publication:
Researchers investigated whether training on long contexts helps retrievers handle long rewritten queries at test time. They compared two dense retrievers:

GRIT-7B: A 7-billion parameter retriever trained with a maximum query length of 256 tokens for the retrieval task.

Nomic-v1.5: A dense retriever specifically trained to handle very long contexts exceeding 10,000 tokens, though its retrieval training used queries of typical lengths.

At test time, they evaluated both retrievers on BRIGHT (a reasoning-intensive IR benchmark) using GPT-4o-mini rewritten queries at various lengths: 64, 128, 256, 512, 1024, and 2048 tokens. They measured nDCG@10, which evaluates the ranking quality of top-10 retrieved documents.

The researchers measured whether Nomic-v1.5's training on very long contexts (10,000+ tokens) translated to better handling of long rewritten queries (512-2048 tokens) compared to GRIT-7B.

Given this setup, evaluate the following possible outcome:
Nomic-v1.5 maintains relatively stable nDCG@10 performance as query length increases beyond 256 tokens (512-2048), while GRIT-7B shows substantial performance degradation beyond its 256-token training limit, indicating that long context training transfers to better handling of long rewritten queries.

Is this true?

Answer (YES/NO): NO